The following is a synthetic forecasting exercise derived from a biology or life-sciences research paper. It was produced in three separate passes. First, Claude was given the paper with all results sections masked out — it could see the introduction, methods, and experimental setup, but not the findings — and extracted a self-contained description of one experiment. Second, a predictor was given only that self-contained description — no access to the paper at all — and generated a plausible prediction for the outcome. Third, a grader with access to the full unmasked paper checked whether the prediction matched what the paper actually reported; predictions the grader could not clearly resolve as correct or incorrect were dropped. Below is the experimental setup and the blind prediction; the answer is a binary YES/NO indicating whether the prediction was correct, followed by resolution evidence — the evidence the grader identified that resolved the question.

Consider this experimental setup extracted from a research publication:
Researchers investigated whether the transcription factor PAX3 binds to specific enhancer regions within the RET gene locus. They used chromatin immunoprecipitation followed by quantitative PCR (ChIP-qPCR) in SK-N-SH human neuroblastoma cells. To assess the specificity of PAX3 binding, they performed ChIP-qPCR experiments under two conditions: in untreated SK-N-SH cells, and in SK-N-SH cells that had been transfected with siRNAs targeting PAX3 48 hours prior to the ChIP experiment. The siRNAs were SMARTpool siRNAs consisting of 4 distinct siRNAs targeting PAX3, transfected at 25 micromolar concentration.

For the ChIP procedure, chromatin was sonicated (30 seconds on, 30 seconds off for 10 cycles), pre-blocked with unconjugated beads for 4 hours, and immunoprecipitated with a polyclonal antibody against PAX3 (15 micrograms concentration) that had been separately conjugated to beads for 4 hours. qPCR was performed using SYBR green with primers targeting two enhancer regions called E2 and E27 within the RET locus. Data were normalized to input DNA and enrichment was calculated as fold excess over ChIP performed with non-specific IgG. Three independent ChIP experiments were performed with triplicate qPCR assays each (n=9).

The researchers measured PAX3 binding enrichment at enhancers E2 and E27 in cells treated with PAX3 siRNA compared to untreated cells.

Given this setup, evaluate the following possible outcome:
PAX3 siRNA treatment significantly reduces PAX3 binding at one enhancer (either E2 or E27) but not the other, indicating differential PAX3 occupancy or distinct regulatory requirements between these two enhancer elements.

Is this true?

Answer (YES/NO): NO